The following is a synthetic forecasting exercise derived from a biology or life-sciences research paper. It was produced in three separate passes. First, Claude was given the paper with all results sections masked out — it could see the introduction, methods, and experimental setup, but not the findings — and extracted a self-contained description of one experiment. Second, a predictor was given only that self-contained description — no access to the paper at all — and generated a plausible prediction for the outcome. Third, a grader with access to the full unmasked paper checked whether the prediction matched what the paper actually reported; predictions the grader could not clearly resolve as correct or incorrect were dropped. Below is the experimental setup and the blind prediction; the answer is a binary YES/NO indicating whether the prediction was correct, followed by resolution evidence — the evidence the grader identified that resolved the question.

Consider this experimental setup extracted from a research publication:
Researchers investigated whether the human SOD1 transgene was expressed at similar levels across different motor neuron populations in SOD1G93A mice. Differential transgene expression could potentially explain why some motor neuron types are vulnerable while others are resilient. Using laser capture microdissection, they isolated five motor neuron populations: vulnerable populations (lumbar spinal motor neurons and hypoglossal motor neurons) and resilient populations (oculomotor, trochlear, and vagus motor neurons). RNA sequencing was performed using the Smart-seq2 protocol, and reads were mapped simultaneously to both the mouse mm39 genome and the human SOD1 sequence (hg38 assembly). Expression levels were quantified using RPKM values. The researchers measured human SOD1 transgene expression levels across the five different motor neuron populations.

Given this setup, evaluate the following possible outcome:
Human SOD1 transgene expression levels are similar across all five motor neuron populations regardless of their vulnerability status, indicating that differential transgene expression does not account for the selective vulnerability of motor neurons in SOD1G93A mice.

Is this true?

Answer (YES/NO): YES